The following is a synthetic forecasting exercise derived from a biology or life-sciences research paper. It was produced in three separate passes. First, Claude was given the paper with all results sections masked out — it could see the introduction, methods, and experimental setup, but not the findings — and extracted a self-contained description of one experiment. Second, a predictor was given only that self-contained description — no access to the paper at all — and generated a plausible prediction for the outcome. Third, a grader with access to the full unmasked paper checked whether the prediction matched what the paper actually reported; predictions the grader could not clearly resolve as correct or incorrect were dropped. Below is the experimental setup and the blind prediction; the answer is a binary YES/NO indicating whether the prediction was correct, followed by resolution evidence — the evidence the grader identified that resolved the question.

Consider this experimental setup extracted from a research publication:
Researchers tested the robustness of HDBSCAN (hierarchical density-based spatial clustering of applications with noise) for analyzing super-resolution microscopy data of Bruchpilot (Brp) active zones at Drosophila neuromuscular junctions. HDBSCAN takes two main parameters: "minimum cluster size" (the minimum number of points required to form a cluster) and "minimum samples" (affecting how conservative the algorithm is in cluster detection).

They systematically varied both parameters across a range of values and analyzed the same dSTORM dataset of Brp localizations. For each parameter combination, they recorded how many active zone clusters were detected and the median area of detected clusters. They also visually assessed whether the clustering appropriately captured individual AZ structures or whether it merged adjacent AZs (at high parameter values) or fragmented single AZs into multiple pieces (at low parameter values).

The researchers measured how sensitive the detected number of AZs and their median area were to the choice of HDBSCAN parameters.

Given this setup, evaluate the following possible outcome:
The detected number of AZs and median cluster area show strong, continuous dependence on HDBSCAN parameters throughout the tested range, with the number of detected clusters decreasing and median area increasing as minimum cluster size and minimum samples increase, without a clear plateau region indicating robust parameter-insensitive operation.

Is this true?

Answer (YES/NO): NO